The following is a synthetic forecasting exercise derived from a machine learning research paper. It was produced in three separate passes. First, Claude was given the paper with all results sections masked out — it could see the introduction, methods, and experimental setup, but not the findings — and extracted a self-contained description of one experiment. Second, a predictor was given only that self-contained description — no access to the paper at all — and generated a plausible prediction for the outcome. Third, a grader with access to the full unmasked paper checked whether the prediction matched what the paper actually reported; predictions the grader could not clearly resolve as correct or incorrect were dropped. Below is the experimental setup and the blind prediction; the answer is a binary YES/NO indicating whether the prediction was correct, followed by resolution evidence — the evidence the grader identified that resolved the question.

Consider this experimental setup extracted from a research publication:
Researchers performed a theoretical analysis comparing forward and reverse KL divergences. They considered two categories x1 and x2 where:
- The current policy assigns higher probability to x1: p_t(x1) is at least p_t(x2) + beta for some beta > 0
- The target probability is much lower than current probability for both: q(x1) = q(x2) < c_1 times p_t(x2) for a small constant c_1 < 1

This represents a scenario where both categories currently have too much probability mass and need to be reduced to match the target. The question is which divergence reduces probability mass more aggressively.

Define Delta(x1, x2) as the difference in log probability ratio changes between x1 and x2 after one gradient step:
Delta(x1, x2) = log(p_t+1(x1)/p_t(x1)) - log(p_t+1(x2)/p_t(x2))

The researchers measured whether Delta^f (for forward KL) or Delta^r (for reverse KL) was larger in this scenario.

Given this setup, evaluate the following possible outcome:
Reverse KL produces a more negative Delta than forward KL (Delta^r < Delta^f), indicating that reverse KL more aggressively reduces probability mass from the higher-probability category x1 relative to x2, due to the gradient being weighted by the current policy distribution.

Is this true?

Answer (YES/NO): YES